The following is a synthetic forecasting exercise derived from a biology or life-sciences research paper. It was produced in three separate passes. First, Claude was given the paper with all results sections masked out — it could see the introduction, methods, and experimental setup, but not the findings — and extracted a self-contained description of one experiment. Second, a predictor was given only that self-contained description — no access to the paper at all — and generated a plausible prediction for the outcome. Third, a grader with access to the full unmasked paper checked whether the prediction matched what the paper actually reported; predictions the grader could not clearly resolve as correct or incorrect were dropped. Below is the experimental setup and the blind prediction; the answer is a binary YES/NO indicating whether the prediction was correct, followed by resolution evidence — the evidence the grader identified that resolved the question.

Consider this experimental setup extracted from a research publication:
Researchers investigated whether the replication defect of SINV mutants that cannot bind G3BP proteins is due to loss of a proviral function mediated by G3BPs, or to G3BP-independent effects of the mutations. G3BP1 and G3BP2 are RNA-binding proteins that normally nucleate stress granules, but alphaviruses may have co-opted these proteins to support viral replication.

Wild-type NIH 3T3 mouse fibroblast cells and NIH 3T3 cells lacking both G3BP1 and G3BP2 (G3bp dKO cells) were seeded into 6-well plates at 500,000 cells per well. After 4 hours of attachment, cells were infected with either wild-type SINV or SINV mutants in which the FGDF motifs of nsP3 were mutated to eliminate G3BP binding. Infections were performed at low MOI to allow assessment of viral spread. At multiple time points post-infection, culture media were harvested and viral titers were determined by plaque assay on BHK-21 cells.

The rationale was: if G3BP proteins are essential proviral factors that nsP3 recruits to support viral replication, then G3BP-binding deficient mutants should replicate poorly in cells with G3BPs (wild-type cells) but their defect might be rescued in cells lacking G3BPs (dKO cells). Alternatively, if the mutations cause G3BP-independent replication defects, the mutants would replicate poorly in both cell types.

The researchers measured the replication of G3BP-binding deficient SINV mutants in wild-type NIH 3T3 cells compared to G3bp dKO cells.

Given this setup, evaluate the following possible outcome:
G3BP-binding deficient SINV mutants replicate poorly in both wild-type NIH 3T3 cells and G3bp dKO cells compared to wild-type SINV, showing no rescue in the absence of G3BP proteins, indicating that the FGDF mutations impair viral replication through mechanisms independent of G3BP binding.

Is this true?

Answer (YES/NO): NO